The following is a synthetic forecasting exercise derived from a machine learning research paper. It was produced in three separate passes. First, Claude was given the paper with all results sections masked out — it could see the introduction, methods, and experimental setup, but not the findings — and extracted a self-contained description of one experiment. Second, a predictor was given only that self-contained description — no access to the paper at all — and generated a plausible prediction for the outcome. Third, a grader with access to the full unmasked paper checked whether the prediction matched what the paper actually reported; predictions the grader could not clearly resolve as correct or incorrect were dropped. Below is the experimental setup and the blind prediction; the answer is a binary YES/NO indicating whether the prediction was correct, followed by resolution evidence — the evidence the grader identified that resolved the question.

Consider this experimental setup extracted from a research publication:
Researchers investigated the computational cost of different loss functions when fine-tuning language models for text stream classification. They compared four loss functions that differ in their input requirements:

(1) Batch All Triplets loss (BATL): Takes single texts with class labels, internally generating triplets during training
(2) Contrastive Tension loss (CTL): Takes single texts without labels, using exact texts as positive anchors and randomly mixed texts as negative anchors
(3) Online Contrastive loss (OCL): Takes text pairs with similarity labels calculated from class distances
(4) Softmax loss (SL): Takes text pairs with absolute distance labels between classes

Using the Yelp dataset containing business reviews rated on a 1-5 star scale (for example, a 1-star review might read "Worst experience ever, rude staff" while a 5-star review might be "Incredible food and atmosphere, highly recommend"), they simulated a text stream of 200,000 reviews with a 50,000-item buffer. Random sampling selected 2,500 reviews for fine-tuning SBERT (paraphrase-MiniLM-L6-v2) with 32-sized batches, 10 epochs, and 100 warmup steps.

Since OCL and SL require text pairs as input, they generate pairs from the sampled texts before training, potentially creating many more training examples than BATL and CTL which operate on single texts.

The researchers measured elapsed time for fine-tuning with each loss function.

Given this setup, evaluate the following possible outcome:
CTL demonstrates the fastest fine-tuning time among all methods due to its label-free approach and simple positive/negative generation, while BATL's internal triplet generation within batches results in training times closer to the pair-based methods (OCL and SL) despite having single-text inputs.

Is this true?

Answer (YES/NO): NO